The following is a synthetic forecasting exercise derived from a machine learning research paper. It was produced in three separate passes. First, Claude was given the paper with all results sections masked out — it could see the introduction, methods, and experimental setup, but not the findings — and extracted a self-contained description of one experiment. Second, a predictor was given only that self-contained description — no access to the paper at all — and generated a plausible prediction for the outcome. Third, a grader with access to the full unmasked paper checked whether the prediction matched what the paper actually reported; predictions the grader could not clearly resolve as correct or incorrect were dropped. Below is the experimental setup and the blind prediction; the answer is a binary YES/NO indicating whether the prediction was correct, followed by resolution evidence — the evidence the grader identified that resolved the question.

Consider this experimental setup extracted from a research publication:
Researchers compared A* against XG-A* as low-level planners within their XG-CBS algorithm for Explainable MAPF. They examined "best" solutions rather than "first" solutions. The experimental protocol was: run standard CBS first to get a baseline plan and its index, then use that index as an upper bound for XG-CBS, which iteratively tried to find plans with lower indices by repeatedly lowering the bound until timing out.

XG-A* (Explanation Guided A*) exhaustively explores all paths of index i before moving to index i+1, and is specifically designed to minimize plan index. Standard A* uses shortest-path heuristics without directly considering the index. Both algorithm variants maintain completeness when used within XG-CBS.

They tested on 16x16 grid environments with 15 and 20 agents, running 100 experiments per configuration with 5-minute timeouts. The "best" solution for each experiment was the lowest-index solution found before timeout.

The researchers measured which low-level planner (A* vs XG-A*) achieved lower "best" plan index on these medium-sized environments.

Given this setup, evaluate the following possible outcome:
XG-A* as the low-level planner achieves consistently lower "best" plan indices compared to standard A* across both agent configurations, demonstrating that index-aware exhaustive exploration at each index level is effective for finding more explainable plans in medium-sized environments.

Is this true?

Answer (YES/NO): NO